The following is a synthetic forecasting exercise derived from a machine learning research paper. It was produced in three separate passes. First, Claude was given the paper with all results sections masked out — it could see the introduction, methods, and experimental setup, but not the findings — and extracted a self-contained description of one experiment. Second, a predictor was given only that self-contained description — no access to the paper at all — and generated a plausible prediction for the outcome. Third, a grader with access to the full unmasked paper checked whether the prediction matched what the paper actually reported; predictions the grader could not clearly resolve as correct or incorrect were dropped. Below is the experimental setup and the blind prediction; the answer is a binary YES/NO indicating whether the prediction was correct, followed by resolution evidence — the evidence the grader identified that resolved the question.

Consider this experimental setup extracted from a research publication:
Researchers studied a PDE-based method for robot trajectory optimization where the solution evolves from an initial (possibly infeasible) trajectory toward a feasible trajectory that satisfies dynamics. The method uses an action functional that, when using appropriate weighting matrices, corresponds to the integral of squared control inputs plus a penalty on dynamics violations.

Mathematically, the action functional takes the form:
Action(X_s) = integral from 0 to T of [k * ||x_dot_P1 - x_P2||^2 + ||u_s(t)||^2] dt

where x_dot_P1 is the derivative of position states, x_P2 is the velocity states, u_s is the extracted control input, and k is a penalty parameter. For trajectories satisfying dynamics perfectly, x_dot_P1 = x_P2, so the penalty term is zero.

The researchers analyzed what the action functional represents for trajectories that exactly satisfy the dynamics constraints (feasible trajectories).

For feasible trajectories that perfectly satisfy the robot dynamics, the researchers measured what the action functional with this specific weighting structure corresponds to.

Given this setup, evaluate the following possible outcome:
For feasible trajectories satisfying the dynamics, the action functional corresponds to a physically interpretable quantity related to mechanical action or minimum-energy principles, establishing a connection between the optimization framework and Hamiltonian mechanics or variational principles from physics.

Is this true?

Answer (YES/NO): NO